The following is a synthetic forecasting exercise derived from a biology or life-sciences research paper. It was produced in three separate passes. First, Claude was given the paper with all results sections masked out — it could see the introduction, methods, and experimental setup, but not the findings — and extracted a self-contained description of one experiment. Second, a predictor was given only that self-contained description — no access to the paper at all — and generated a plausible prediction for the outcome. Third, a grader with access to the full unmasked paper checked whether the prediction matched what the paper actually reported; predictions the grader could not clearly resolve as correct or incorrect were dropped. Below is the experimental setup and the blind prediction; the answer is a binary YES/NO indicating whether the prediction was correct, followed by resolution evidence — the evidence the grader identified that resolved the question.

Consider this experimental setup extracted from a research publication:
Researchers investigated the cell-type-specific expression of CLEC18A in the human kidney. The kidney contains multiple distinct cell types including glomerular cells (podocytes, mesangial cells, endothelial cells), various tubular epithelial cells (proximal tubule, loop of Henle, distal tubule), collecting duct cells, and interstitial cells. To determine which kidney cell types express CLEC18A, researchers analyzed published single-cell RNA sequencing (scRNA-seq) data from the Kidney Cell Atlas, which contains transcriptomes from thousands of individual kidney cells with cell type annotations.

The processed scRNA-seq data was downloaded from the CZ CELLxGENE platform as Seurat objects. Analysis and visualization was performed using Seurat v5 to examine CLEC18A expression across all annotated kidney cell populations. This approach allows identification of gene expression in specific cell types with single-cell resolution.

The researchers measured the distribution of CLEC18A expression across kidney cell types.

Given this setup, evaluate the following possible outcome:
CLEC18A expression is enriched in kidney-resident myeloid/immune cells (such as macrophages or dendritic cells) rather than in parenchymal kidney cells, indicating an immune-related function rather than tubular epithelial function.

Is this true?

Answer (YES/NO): NO